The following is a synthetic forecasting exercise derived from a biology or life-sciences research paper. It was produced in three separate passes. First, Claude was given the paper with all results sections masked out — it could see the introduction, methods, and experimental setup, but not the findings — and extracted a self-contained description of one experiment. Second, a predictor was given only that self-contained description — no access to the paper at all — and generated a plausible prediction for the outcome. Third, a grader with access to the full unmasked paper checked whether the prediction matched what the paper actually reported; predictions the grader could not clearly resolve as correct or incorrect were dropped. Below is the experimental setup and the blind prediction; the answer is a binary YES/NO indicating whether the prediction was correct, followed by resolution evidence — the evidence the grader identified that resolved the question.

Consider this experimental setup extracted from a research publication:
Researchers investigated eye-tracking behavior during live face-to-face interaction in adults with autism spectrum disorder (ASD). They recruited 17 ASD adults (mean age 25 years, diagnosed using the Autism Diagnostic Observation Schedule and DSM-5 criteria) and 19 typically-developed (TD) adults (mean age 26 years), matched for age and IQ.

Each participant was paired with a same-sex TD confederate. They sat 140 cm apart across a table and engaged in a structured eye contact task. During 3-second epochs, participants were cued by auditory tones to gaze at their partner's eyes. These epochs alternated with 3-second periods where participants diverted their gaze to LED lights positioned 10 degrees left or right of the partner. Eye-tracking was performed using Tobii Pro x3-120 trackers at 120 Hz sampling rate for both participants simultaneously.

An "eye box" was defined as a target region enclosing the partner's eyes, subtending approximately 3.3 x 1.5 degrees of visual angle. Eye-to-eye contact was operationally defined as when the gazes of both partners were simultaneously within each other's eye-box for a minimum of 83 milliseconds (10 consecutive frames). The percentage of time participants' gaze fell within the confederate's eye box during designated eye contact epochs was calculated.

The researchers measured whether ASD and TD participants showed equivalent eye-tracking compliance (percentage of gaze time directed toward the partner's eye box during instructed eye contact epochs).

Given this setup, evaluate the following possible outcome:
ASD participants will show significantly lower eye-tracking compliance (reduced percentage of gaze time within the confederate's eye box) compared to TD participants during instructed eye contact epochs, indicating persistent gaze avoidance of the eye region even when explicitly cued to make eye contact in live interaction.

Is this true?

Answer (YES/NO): NO